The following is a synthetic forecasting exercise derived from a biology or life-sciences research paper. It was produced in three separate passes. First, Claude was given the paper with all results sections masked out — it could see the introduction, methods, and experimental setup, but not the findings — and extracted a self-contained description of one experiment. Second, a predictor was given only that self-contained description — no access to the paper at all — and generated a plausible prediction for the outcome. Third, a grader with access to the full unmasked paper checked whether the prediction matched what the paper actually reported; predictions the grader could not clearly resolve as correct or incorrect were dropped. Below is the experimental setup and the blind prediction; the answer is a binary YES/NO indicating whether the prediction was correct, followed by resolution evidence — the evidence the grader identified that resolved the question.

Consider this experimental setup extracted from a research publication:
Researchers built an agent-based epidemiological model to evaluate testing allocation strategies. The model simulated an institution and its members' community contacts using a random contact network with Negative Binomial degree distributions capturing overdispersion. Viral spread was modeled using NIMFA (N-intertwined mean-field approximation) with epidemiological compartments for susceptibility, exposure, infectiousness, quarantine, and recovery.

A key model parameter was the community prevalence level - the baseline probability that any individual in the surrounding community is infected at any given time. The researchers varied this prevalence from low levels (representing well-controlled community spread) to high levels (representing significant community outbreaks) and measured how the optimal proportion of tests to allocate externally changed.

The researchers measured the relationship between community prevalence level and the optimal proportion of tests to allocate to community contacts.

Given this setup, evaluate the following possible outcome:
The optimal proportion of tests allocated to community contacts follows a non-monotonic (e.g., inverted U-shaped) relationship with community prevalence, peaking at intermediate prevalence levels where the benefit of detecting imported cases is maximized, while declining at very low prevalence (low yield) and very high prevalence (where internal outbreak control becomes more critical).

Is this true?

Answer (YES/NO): NO